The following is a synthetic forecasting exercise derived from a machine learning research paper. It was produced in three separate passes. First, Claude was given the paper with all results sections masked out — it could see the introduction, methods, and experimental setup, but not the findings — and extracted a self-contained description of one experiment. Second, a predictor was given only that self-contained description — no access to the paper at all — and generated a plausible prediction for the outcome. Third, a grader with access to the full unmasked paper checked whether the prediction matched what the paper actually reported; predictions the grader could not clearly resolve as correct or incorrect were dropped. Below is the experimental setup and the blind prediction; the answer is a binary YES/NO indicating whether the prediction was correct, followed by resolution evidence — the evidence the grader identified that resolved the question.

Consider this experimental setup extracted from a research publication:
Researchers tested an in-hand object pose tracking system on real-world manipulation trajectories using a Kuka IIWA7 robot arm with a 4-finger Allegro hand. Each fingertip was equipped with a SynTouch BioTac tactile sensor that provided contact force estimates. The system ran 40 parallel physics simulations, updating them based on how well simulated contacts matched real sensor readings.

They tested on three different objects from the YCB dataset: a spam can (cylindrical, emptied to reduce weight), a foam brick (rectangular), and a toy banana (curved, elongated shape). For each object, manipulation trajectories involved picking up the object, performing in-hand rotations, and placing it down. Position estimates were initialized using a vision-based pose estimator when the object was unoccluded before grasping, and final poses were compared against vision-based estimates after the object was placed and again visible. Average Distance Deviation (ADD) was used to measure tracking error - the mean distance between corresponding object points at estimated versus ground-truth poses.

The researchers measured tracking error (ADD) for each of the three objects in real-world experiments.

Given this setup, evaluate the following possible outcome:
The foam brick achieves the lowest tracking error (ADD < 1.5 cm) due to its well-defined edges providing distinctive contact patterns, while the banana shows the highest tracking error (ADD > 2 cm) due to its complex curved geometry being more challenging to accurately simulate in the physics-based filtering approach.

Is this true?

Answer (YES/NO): NO